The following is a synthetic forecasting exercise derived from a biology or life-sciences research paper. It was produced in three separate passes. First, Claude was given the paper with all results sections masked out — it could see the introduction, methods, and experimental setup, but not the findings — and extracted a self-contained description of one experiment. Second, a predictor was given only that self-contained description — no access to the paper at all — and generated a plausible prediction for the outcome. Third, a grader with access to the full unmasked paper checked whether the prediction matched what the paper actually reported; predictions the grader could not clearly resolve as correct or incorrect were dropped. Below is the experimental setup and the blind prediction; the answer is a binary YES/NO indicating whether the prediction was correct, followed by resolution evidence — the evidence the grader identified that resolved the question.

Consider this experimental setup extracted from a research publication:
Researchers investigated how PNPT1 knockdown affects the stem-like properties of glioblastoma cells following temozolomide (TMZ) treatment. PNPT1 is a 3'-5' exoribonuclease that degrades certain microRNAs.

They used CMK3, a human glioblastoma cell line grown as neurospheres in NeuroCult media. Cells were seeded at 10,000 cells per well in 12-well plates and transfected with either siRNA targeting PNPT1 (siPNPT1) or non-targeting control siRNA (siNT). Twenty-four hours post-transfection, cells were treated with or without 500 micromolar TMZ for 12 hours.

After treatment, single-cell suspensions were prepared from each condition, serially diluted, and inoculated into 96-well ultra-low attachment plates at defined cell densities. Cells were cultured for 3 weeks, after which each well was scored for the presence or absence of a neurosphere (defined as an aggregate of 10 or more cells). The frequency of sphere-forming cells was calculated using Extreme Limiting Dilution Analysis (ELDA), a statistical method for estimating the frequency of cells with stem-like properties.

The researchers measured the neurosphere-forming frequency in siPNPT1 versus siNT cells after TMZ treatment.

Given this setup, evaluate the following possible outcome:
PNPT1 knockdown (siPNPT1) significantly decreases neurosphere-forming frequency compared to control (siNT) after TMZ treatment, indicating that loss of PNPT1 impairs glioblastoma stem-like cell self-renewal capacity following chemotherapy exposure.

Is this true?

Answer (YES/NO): YES